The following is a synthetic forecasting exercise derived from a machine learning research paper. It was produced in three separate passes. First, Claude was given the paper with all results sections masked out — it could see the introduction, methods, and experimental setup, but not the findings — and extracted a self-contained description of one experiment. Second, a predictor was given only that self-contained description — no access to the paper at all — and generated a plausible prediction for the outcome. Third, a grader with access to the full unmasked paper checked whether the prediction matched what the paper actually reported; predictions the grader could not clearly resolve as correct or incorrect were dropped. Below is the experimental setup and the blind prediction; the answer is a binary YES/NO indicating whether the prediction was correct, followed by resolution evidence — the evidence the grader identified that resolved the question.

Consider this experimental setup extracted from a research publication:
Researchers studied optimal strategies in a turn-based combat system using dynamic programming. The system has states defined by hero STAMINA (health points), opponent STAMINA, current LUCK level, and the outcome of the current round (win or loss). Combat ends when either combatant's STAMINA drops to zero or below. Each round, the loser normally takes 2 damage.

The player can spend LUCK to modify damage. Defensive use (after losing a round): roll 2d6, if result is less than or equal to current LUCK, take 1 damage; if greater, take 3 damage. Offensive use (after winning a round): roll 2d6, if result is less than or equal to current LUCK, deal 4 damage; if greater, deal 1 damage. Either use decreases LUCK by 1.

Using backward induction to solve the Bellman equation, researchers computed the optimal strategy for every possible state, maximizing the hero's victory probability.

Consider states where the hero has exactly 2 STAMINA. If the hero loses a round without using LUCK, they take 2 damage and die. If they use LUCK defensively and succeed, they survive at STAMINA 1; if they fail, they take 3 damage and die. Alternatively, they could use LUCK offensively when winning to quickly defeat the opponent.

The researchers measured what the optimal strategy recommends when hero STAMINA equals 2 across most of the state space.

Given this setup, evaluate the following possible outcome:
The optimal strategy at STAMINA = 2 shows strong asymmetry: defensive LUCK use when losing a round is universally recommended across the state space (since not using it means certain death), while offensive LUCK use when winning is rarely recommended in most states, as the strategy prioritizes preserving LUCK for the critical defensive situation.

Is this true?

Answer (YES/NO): NO